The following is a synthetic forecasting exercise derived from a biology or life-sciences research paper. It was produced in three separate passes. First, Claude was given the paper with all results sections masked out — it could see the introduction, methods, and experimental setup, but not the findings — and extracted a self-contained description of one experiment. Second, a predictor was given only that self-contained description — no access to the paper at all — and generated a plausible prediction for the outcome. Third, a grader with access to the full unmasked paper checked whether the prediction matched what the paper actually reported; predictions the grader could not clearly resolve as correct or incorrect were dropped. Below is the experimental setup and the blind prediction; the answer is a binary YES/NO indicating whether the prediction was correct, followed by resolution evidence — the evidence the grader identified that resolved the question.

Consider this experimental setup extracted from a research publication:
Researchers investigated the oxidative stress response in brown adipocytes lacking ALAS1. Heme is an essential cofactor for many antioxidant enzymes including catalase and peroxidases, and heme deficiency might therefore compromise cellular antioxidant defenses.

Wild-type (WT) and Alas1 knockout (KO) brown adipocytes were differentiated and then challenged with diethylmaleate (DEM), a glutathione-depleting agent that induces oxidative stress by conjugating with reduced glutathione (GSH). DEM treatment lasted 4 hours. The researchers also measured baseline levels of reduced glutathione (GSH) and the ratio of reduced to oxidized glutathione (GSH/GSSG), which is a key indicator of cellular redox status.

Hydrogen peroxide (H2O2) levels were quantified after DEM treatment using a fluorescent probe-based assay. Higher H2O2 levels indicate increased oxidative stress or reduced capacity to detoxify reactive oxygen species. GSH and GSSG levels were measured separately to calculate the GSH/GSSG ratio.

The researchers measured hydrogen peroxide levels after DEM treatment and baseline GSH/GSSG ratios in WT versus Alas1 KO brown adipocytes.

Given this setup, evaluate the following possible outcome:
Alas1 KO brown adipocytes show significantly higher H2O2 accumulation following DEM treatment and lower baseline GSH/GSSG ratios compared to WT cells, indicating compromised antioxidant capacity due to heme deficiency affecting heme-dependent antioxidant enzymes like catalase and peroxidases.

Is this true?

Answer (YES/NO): NO